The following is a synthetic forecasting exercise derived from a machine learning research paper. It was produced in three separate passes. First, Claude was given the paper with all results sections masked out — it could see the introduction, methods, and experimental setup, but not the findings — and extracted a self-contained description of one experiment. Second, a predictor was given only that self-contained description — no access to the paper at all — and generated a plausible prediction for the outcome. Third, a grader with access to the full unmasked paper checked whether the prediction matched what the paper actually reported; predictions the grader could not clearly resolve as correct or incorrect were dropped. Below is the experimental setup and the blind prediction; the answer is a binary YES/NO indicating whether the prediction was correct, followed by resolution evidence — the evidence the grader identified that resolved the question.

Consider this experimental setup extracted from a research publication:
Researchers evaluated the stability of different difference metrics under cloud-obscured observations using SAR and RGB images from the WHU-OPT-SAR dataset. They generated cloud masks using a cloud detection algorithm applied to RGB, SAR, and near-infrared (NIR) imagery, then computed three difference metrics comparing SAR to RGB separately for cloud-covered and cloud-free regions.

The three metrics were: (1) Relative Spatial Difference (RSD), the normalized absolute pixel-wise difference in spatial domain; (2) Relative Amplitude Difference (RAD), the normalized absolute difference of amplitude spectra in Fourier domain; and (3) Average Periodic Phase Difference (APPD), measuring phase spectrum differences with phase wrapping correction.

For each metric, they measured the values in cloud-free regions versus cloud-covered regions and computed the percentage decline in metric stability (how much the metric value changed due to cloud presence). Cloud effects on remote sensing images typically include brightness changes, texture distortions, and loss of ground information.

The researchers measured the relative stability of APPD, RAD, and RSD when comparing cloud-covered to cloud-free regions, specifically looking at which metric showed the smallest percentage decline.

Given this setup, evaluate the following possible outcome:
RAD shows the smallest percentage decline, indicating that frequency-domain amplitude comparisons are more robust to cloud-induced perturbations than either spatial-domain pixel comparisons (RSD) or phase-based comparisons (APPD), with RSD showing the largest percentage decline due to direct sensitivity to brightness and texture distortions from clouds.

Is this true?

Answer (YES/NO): NO